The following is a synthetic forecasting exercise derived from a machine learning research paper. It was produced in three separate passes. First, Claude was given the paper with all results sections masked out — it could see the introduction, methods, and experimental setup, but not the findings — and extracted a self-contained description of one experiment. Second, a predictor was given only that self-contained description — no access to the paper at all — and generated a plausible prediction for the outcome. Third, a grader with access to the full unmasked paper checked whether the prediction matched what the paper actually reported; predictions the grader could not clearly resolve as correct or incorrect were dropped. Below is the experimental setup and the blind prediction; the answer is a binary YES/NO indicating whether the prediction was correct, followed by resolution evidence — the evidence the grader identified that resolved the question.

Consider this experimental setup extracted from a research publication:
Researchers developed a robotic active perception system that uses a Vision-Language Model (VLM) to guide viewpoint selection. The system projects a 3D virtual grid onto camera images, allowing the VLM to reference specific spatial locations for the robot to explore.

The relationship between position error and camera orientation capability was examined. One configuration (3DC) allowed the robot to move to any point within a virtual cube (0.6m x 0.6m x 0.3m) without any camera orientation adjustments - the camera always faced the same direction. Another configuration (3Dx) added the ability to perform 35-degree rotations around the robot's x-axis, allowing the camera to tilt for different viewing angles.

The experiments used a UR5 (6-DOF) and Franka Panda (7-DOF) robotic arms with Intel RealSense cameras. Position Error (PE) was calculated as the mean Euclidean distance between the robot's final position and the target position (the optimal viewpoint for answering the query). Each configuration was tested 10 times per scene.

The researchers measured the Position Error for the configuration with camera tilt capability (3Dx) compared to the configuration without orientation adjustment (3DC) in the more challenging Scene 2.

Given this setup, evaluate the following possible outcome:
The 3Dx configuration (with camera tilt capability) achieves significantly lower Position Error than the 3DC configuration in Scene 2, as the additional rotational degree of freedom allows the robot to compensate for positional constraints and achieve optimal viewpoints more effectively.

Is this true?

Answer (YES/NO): YES